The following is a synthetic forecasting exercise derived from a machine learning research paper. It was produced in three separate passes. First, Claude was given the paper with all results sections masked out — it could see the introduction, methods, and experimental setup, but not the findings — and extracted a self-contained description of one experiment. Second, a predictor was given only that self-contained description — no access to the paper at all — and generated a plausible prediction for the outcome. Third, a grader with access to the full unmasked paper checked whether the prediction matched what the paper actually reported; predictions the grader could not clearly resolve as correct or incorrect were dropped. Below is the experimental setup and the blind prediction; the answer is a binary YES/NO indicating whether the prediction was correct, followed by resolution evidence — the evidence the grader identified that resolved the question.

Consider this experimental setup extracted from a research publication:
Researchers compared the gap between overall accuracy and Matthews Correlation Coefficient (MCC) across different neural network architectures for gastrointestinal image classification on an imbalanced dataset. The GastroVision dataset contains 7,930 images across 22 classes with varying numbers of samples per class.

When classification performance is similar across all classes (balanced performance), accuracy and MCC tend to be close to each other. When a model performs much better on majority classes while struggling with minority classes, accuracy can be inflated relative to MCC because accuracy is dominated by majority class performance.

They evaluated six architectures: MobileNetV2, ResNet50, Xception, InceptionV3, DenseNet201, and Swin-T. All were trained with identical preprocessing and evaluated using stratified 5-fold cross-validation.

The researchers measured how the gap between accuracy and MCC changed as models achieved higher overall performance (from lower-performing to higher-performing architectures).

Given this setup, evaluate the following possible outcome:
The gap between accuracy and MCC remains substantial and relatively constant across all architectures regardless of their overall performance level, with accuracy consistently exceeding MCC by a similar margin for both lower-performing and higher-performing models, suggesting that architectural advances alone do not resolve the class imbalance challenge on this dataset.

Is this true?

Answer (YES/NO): NO